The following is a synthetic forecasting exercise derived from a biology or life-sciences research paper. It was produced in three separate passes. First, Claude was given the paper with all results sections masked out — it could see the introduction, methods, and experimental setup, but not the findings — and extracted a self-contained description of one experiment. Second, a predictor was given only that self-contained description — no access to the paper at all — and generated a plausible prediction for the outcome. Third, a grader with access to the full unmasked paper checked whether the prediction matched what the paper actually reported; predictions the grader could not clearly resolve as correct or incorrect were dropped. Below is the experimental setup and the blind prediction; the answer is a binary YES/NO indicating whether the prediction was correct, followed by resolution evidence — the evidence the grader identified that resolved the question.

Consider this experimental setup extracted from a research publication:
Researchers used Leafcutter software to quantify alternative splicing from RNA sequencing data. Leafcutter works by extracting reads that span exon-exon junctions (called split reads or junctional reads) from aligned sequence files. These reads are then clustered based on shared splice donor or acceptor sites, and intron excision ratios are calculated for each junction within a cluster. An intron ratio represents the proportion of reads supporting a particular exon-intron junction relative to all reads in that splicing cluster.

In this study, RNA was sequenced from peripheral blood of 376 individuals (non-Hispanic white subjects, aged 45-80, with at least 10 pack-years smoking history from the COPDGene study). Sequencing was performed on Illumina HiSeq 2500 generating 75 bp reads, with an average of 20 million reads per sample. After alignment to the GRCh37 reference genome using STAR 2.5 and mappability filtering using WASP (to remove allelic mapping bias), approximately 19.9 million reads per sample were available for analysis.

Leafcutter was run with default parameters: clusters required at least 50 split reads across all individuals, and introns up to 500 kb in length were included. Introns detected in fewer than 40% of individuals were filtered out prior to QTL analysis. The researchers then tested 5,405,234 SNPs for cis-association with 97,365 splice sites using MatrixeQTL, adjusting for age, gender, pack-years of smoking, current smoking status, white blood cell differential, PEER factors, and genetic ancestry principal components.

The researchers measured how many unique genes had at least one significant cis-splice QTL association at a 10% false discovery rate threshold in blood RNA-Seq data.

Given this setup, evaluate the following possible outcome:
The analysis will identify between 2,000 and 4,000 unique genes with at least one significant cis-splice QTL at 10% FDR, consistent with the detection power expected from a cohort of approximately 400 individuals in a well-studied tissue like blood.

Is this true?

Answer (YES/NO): NO